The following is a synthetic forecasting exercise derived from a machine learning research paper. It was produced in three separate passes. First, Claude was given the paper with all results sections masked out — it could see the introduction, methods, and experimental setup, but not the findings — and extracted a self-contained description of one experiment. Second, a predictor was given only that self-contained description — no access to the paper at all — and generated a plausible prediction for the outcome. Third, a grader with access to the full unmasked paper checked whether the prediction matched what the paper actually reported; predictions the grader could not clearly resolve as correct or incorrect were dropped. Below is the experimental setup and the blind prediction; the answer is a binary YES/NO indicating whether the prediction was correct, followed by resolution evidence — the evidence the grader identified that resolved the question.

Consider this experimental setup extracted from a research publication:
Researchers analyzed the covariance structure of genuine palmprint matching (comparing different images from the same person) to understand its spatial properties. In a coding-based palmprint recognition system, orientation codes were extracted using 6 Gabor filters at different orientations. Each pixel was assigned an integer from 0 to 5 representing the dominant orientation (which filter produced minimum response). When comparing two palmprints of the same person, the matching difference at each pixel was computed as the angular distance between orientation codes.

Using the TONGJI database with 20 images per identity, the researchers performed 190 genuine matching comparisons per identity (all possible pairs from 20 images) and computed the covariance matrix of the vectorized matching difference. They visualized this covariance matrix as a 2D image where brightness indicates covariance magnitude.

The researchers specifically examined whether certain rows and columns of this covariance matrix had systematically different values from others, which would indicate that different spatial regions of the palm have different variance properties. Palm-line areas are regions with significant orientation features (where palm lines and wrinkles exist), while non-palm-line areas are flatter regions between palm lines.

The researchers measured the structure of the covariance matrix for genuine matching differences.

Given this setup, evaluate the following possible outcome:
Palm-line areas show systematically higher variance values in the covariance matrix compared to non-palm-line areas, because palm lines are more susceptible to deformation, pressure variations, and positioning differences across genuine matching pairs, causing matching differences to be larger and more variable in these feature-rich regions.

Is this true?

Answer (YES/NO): NO